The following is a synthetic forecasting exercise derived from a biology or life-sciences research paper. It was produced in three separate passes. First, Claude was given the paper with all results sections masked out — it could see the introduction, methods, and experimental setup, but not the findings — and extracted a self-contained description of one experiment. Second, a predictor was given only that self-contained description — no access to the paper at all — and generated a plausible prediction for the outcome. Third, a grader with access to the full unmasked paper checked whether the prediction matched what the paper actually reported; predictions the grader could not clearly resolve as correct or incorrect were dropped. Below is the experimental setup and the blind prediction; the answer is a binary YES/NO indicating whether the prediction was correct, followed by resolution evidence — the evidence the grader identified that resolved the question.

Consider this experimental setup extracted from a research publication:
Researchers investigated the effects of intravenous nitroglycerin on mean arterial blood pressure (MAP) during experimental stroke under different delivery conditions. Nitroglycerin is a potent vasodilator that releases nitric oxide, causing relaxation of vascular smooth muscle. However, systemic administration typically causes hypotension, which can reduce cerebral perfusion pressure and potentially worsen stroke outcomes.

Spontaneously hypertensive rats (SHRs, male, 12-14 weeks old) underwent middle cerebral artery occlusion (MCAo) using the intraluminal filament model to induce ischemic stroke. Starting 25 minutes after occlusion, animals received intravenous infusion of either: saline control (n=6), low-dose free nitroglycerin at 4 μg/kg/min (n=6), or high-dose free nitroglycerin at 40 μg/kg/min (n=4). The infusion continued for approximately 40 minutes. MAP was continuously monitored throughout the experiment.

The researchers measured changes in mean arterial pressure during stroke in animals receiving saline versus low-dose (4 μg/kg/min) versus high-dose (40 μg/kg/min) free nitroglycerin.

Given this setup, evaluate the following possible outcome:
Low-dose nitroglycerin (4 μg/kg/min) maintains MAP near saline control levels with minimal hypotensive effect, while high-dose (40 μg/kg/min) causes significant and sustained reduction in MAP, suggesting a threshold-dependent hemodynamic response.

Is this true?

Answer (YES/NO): NO